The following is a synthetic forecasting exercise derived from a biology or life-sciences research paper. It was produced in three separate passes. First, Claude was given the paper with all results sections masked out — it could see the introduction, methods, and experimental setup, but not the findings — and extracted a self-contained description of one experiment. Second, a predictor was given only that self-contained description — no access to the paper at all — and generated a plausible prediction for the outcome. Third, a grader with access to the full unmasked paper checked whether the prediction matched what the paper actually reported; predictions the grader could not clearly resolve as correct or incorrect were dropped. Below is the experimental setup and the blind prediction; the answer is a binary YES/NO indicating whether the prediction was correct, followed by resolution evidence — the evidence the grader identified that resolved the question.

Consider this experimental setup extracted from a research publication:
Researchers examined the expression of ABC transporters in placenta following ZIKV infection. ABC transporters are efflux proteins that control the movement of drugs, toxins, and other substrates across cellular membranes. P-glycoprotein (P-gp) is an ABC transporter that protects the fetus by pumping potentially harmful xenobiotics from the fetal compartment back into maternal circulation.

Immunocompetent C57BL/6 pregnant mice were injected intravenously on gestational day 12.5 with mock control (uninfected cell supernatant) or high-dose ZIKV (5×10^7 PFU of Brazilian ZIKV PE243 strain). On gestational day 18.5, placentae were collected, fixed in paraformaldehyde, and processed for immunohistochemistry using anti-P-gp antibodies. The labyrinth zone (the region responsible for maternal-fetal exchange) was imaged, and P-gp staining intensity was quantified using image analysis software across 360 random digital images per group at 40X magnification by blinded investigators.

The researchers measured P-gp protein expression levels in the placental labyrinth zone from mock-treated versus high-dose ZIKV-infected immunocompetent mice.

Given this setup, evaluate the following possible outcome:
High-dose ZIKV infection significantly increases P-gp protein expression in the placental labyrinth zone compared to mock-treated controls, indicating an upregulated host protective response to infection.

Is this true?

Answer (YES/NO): NO